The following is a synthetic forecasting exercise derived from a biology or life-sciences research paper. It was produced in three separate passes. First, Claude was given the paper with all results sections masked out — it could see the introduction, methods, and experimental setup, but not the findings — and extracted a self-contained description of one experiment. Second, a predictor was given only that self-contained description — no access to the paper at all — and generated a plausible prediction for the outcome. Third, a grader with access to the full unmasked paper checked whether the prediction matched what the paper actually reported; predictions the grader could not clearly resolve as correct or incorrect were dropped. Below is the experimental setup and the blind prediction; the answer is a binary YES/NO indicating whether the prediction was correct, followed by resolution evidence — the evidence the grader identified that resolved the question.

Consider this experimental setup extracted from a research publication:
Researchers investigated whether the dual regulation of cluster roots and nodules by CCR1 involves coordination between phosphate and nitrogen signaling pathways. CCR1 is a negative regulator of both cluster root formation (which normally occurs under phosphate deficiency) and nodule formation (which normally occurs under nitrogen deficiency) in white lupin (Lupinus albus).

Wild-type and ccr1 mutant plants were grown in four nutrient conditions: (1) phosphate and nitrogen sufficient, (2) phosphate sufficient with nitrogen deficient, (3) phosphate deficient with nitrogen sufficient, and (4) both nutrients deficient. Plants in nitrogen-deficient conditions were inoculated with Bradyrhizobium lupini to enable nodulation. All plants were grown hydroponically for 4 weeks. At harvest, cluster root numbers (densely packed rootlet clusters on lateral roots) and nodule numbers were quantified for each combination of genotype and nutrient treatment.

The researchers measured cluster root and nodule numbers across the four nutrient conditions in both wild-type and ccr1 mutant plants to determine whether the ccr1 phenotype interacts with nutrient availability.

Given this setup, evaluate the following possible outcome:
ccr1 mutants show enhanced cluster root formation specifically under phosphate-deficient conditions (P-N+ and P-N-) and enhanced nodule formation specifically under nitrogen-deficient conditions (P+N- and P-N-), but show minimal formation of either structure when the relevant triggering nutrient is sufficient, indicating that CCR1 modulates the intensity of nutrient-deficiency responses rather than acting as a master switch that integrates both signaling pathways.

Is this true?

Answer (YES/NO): NO